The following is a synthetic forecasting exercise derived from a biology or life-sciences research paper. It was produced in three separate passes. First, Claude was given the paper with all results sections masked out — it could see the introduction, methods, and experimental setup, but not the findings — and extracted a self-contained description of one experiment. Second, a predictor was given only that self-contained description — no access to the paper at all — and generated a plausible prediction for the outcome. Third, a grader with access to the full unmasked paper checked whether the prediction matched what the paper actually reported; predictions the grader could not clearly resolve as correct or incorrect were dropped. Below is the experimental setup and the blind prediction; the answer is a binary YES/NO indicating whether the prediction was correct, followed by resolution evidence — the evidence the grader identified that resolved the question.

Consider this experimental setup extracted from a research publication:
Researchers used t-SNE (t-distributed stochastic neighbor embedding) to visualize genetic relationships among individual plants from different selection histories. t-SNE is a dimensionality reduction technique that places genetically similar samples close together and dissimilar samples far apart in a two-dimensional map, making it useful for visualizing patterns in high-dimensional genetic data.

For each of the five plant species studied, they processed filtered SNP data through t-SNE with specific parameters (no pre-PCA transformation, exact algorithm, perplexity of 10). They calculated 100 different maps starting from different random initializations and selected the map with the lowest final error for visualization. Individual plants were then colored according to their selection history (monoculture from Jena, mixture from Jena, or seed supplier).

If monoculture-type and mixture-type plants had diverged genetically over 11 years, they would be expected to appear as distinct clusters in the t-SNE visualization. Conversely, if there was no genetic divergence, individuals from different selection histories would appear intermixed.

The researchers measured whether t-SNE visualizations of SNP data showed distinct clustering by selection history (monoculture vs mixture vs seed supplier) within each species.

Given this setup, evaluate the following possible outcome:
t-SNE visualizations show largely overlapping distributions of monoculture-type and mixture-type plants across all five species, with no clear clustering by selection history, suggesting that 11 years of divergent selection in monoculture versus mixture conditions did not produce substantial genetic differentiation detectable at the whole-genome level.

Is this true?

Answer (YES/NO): NO